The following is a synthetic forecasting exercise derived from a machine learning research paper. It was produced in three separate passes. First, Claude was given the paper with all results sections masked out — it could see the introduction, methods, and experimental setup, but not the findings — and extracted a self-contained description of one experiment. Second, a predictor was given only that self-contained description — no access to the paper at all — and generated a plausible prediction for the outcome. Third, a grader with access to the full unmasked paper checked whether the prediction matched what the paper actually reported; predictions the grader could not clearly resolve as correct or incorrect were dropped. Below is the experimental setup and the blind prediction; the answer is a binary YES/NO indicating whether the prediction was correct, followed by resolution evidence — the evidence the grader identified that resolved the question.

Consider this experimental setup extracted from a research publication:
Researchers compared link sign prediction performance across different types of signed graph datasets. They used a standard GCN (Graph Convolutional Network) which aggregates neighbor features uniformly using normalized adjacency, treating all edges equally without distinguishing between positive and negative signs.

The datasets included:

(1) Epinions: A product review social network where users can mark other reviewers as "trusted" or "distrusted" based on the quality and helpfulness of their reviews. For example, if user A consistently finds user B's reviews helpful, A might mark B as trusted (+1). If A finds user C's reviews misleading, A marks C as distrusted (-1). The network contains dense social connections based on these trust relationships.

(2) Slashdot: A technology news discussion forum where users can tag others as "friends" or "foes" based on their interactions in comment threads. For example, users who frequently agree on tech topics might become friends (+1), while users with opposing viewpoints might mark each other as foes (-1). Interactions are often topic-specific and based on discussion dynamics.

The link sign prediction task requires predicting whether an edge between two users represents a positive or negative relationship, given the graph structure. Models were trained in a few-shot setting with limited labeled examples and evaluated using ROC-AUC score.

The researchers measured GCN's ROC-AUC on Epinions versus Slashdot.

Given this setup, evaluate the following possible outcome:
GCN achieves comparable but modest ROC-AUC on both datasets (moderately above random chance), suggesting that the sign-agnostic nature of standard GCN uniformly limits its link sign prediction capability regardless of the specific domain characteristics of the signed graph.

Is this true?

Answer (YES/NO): NO